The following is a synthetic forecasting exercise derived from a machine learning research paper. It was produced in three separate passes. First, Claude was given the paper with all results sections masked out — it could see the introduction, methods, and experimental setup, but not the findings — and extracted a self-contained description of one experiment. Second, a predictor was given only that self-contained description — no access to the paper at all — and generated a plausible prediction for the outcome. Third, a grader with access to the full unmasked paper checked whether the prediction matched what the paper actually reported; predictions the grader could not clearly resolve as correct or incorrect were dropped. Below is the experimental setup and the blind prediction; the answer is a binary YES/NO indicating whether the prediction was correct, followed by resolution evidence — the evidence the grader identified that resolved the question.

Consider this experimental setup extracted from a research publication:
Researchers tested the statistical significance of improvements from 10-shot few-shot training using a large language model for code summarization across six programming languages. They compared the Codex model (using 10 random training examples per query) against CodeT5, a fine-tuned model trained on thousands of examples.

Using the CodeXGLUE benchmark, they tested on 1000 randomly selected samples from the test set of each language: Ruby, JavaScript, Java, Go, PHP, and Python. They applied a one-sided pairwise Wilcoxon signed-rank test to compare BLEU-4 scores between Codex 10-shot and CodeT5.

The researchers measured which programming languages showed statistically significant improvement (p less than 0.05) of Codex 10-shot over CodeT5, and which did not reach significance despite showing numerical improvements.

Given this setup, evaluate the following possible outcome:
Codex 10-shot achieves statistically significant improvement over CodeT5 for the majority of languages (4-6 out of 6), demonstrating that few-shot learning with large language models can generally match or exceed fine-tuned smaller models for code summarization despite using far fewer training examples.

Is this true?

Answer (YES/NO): YES